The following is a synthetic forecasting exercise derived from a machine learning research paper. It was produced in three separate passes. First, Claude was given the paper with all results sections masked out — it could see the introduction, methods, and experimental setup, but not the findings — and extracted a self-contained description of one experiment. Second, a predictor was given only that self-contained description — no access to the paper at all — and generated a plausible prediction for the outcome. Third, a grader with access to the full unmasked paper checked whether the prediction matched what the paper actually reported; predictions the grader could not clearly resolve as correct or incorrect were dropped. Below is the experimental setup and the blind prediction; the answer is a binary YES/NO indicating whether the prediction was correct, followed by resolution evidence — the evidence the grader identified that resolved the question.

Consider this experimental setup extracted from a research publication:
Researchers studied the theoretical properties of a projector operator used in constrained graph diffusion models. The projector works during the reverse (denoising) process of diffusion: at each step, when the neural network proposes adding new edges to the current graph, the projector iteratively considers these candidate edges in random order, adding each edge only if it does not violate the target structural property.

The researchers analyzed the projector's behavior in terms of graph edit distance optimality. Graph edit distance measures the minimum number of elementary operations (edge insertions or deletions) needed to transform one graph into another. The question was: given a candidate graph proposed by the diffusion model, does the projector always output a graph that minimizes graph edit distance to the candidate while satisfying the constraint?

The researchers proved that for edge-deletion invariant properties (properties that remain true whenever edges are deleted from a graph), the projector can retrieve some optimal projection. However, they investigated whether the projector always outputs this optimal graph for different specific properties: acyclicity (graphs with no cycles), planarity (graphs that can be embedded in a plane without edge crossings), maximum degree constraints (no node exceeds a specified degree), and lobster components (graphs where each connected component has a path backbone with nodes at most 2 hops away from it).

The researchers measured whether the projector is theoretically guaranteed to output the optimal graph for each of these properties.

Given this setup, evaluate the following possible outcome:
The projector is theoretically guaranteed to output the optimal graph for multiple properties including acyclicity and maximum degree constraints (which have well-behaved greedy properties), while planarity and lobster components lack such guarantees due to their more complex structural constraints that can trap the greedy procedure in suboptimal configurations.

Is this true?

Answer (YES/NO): NO